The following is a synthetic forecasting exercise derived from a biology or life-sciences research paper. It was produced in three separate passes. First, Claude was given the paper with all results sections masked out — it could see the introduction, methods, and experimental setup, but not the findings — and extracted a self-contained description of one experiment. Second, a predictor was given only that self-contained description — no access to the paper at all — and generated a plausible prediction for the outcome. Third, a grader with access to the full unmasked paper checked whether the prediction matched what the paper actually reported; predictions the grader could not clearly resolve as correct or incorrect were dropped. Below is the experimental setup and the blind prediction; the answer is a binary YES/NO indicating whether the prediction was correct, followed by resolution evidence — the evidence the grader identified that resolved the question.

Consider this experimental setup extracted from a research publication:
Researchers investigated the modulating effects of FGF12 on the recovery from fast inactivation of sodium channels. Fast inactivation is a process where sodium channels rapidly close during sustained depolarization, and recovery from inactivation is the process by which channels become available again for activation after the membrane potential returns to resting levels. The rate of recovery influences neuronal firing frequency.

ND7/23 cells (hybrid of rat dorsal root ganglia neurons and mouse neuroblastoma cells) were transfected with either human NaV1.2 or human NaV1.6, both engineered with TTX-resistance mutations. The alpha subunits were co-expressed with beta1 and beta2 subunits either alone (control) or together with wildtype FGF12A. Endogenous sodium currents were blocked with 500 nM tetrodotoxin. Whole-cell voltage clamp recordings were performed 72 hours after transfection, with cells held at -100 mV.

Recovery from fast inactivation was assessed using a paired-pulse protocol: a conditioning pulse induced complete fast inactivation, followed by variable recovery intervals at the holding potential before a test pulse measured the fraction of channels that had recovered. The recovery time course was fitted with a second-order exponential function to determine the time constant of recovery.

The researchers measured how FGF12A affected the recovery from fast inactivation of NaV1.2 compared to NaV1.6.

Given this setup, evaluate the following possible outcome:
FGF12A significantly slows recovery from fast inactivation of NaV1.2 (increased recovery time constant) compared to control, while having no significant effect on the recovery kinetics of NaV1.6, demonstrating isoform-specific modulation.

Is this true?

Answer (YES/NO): NO